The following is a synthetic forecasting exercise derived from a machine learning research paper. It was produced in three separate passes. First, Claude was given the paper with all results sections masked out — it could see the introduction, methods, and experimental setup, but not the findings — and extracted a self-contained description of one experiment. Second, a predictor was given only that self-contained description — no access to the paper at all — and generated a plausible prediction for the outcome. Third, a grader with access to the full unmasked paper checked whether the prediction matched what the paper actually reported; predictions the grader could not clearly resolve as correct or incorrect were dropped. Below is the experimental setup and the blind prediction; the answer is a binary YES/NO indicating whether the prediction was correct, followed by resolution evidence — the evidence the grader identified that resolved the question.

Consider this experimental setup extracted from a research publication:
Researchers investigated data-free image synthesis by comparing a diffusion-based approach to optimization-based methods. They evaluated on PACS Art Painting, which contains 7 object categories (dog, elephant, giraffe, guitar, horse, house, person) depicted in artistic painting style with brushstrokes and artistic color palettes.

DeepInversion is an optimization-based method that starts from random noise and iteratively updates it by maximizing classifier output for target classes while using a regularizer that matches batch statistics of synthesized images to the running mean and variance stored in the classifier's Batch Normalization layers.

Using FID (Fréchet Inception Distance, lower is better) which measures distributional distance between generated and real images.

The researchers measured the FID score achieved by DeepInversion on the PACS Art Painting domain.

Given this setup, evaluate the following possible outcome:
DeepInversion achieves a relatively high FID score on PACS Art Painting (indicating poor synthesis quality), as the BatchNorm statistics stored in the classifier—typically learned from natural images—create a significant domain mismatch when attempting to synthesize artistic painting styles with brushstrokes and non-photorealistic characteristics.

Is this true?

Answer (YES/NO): YES